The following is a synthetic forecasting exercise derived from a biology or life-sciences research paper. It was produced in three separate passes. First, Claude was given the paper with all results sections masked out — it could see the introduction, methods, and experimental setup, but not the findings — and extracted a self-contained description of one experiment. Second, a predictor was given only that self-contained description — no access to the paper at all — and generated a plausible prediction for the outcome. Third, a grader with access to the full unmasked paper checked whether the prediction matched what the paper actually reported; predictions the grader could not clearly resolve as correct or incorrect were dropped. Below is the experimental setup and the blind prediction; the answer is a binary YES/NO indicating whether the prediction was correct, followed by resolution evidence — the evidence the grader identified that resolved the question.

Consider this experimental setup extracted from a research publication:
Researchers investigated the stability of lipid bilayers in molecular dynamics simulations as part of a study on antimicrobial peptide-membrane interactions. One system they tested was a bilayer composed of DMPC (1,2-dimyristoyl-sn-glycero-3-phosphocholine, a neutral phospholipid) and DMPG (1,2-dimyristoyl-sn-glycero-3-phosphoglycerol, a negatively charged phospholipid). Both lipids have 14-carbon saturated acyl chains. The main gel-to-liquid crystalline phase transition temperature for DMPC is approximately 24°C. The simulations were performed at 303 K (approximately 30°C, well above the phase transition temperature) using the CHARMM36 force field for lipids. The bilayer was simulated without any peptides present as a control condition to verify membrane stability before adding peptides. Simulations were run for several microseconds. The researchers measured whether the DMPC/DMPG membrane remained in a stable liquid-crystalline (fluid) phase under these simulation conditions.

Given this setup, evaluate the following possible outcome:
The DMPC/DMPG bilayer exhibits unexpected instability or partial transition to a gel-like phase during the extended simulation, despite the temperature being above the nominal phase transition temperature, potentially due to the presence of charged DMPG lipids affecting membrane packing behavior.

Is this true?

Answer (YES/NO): YES